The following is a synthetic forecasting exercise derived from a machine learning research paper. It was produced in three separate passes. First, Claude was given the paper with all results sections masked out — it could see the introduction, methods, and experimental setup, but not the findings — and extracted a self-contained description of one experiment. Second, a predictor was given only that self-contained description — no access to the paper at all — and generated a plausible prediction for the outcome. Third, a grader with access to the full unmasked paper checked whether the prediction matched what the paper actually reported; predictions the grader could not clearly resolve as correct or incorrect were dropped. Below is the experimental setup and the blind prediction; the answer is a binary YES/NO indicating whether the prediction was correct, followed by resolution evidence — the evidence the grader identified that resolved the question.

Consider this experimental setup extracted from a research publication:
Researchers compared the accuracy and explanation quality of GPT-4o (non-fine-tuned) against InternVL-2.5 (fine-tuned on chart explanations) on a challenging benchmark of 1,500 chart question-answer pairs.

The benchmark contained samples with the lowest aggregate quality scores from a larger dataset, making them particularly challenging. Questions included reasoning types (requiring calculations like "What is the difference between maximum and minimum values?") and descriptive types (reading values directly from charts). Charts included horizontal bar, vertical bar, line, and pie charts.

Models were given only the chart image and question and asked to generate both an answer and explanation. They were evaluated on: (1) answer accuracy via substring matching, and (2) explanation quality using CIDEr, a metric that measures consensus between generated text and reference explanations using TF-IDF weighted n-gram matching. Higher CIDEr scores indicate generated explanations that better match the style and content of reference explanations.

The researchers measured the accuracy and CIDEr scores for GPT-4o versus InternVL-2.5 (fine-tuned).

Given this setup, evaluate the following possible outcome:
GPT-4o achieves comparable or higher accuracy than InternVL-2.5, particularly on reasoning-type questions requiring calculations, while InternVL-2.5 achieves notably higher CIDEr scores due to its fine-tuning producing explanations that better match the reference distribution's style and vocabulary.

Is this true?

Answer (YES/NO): NO